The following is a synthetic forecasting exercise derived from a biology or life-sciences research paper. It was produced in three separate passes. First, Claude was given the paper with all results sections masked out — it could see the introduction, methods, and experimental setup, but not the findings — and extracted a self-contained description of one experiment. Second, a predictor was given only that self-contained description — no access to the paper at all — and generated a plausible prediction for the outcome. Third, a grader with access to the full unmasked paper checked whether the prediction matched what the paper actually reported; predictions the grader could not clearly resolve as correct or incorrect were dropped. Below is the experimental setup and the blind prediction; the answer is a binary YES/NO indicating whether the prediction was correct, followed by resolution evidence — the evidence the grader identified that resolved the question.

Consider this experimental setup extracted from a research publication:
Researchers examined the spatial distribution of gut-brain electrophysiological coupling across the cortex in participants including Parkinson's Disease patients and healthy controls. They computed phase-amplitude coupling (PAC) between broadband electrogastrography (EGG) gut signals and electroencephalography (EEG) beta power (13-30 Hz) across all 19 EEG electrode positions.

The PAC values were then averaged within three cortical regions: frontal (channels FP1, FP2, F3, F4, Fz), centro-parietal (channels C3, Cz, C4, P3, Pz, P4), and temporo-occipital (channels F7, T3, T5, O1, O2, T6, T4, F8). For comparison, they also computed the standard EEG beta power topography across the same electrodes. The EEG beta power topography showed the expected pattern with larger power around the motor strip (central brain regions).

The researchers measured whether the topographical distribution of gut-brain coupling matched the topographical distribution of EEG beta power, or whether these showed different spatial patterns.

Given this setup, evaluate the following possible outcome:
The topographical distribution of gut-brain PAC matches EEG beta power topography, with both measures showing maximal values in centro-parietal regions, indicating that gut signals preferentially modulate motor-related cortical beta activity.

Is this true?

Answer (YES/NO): NO